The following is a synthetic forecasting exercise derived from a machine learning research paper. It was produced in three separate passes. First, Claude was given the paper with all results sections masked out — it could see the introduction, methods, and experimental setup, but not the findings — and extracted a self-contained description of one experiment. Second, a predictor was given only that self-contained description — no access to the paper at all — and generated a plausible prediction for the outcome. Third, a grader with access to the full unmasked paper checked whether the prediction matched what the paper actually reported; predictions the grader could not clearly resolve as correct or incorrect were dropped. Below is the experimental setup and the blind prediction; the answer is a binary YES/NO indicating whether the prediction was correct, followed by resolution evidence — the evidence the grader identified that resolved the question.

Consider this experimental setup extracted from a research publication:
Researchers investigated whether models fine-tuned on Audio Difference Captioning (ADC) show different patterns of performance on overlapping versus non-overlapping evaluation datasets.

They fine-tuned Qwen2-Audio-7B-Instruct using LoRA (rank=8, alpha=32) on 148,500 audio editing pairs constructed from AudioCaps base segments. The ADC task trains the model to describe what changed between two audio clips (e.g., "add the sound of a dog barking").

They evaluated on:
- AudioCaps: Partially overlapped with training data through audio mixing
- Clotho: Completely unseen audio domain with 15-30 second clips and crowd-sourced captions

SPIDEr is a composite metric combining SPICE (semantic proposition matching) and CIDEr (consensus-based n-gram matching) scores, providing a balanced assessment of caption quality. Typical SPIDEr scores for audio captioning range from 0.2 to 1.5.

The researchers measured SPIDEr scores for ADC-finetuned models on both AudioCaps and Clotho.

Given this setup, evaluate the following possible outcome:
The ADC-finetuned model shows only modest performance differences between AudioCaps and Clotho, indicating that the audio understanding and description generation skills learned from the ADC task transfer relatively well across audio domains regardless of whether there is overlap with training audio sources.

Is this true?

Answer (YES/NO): NO